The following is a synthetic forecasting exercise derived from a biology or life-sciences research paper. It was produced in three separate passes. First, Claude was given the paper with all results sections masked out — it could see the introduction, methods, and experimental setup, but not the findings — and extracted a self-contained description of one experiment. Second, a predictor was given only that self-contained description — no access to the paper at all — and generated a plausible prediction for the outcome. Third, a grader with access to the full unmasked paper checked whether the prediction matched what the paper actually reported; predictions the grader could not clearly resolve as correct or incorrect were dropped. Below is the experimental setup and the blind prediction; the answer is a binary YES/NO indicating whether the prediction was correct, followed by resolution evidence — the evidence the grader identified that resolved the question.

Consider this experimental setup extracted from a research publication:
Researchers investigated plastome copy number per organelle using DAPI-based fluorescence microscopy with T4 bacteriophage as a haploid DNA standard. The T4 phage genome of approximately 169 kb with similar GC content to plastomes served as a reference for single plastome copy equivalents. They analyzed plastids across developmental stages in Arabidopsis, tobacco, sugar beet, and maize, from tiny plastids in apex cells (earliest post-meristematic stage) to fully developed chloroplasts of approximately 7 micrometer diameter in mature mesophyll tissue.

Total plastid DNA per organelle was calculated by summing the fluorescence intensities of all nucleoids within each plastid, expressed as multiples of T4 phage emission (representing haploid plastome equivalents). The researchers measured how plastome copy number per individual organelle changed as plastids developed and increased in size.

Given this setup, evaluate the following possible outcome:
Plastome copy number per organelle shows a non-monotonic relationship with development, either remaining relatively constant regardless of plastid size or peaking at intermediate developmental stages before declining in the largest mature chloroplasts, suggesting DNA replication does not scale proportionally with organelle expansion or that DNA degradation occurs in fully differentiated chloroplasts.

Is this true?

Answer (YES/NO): NO